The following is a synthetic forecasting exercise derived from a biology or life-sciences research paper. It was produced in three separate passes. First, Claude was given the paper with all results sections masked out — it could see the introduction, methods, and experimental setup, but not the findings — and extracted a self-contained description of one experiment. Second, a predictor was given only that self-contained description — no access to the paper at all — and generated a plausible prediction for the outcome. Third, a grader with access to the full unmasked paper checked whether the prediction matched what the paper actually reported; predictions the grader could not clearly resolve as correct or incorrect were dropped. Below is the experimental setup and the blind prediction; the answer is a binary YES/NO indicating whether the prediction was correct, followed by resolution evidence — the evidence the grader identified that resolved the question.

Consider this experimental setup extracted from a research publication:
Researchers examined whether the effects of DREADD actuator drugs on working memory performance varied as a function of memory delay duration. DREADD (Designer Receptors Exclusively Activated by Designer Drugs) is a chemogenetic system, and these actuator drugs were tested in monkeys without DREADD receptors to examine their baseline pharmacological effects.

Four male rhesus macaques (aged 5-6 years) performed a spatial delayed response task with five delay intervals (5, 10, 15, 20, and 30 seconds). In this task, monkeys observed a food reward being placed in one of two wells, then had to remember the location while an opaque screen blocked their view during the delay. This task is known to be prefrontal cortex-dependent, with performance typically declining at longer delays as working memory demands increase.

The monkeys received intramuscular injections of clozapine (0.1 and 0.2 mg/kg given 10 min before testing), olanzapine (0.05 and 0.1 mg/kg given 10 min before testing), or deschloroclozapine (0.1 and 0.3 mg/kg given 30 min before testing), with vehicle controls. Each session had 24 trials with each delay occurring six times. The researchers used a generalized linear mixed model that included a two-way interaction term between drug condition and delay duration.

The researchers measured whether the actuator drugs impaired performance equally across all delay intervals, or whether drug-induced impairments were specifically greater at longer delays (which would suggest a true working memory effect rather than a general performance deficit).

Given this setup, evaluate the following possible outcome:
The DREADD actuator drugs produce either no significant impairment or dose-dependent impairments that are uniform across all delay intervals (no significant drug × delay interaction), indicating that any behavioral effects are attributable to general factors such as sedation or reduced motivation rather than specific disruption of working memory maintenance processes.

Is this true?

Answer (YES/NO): NO